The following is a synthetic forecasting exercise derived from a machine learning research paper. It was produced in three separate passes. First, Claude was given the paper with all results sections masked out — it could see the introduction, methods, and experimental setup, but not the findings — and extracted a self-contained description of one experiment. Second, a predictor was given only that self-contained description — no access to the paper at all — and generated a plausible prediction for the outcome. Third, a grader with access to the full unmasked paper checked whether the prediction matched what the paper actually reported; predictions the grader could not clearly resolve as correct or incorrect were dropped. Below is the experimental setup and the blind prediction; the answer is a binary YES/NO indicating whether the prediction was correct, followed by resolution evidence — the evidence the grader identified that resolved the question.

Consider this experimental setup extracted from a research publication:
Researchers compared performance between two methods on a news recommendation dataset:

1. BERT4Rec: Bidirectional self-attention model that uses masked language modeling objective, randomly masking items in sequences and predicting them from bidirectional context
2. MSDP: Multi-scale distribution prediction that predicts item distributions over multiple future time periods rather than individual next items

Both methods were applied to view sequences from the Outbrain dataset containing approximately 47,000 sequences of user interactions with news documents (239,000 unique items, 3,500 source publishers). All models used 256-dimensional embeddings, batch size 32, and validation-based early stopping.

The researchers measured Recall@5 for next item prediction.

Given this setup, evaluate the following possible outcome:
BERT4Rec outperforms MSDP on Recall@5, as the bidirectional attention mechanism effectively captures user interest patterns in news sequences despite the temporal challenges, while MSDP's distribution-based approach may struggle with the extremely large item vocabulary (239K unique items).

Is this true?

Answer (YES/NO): NO